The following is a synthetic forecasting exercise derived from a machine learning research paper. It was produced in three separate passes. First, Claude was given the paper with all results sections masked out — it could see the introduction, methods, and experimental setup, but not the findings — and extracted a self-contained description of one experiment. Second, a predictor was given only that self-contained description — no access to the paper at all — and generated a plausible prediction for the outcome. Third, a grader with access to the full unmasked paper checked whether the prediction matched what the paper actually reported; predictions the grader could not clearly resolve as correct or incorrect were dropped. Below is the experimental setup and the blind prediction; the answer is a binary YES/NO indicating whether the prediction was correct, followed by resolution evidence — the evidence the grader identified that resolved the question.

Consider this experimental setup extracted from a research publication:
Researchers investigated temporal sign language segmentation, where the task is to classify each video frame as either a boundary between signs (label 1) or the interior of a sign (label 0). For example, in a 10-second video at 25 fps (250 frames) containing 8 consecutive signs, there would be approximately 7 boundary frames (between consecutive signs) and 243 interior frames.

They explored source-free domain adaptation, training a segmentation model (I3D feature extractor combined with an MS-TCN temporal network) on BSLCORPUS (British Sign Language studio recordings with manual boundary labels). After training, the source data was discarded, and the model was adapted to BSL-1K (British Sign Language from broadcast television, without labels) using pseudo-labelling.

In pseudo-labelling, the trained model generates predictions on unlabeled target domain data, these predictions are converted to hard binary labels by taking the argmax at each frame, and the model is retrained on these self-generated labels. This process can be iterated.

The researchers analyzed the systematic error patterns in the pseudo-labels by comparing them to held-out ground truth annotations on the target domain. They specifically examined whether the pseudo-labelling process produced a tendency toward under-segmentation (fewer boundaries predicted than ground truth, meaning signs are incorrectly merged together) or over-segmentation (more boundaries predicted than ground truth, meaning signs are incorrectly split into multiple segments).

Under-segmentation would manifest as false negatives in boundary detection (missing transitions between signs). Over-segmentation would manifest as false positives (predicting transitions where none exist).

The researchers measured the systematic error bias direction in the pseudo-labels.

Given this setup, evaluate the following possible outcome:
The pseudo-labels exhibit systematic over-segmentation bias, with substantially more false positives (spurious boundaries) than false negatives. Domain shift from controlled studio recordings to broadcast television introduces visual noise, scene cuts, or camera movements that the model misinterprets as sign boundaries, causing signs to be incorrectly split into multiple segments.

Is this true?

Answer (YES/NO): NO